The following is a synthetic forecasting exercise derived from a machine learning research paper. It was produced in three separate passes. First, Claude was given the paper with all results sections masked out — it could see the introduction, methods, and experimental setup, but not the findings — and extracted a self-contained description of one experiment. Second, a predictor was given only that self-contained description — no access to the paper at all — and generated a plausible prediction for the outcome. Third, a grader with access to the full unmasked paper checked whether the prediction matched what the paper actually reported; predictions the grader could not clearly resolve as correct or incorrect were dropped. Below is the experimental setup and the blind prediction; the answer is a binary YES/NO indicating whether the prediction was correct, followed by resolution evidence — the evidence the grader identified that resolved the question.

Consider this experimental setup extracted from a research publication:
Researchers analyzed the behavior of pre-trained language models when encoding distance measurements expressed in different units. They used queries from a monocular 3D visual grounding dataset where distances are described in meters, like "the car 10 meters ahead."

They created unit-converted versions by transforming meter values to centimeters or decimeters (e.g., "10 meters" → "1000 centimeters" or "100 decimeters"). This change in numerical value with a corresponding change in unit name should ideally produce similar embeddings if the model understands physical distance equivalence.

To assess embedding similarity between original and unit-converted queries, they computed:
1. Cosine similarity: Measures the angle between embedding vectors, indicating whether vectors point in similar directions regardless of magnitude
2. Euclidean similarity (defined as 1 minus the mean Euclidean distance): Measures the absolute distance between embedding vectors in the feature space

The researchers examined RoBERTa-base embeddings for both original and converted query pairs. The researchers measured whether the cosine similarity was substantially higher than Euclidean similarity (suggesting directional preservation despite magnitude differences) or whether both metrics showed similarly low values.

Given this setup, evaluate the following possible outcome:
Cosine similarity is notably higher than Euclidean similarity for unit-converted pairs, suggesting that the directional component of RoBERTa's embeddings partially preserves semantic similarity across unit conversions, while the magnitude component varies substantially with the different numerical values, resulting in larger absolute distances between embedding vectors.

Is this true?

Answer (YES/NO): NO